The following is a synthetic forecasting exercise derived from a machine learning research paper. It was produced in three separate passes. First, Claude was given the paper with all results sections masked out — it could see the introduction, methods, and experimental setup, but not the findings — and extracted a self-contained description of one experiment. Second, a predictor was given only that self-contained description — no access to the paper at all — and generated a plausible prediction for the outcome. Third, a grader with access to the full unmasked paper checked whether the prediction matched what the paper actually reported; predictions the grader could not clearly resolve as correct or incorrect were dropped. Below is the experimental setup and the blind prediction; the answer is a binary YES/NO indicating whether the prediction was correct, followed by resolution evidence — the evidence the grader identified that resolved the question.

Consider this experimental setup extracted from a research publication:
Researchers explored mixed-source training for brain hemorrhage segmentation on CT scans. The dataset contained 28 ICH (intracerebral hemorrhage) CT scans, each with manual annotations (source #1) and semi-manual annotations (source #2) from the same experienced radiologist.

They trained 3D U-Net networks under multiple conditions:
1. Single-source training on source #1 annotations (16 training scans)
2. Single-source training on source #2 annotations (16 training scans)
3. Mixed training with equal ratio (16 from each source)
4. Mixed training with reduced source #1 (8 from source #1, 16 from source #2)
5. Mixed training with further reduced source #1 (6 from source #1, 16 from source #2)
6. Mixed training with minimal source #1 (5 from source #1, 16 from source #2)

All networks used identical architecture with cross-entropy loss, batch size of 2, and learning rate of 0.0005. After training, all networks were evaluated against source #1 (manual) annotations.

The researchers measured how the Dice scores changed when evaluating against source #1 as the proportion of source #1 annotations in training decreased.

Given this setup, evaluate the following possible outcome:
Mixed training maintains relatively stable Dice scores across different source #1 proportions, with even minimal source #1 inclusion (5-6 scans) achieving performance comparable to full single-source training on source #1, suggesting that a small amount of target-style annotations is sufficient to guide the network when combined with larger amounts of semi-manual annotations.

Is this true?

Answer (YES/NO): NO